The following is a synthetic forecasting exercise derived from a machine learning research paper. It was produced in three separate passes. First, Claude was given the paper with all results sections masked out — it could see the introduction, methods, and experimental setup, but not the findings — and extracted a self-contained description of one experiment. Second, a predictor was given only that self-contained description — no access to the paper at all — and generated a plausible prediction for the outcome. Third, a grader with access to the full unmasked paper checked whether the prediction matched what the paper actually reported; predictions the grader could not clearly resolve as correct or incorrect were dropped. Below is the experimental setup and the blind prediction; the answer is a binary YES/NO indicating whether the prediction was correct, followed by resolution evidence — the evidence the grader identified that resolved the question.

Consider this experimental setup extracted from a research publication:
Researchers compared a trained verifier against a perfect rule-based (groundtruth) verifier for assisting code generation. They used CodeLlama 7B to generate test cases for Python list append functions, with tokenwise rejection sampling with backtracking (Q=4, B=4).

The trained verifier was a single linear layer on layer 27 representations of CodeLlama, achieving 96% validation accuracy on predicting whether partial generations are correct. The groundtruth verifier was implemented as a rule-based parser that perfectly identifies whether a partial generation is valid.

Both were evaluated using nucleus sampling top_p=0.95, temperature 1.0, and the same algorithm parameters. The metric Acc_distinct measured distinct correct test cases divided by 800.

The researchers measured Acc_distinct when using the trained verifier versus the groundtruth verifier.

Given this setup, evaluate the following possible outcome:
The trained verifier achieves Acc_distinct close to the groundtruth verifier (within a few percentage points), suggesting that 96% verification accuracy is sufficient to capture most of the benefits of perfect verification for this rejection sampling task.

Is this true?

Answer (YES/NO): YES